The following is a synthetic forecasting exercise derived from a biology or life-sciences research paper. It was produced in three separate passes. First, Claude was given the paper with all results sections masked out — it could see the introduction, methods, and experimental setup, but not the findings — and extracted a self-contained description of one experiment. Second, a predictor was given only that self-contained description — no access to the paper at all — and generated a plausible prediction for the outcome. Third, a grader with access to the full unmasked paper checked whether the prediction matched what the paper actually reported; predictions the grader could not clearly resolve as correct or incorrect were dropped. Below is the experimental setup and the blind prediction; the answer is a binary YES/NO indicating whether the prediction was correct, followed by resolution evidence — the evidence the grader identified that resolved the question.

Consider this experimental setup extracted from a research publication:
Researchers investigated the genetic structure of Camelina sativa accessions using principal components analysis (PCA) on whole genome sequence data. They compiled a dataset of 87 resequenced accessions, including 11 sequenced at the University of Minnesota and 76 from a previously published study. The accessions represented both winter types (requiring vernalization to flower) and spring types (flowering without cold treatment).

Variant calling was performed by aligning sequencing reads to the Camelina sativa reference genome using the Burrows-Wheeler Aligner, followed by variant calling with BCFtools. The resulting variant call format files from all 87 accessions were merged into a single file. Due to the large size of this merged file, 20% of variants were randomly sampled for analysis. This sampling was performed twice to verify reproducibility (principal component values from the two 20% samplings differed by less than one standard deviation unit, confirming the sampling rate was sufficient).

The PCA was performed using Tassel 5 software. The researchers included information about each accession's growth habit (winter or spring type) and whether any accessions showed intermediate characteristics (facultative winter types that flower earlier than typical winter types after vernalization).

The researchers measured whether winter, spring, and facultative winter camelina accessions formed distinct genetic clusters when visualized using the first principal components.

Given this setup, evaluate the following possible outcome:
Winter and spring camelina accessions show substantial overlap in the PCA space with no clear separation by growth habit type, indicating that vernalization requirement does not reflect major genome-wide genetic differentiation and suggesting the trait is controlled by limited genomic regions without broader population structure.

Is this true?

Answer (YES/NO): NO